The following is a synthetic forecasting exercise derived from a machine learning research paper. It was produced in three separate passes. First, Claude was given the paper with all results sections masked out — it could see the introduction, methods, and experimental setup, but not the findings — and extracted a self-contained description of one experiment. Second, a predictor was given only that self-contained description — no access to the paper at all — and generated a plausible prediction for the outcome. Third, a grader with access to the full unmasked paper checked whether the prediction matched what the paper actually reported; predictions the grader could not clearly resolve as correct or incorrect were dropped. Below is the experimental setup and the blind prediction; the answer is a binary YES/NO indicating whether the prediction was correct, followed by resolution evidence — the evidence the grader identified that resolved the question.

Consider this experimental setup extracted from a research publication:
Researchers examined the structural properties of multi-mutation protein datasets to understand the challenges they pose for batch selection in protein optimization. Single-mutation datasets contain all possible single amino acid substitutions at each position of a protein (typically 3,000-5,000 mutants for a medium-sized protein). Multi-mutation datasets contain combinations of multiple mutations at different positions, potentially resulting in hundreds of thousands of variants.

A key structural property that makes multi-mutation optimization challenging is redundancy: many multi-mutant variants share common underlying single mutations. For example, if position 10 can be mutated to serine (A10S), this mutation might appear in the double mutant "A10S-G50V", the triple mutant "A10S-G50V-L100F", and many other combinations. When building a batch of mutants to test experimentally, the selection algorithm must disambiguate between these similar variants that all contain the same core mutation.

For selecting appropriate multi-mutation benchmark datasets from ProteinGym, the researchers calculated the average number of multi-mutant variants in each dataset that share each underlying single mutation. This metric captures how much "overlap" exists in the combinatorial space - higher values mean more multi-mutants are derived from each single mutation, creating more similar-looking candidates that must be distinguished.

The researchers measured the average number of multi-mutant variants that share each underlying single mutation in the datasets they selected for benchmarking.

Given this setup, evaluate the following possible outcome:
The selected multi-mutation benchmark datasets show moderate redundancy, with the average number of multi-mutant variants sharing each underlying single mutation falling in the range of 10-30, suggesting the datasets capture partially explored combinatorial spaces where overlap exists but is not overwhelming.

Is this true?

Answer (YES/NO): NO